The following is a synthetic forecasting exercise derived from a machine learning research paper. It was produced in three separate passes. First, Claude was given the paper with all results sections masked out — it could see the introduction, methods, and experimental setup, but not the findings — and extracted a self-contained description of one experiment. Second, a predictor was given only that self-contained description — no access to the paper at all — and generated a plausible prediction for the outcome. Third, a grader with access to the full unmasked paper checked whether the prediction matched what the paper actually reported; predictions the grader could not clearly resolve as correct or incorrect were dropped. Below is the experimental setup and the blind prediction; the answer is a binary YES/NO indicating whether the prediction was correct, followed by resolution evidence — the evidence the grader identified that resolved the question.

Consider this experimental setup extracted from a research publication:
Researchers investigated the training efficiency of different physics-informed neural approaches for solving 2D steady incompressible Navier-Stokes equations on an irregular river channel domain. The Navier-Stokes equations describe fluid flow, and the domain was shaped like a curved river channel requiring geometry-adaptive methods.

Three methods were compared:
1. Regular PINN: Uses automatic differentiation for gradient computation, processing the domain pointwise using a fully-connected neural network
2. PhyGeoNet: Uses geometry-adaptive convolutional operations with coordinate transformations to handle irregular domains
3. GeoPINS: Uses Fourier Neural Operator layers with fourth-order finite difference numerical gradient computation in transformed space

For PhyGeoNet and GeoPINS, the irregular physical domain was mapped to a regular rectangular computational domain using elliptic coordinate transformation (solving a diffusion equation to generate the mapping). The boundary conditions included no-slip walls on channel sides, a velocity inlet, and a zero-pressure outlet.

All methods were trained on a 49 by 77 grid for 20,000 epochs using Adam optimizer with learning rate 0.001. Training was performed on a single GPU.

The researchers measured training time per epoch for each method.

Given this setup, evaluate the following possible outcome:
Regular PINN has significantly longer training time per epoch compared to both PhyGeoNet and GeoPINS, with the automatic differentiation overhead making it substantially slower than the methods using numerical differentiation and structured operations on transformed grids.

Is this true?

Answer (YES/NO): YES